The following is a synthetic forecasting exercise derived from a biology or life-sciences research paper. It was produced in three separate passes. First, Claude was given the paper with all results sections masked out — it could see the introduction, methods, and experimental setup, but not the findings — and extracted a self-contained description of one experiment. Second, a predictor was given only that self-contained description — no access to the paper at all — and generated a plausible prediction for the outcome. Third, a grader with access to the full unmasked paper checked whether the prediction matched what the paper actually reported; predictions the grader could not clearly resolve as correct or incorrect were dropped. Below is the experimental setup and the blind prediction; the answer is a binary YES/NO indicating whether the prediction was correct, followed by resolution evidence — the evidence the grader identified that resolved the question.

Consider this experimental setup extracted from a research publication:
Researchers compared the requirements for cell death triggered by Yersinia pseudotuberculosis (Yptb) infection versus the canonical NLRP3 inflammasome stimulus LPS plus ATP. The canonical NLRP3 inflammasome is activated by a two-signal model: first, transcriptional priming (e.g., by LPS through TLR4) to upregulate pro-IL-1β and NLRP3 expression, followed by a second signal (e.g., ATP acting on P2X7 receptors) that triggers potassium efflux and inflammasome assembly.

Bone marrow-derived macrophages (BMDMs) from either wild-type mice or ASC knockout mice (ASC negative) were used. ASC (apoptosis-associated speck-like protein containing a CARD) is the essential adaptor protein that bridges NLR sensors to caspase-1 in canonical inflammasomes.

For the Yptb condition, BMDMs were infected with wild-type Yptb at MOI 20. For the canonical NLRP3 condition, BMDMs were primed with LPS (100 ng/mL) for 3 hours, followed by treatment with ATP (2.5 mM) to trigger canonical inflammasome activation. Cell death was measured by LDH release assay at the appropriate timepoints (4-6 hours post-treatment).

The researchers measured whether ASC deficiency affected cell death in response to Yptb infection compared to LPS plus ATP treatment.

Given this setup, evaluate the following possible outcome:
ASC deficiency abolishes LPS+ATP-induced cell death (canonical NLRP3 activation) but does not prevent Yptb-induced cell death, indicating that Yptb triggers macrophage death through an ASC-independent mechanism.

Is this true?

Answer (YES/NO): YES